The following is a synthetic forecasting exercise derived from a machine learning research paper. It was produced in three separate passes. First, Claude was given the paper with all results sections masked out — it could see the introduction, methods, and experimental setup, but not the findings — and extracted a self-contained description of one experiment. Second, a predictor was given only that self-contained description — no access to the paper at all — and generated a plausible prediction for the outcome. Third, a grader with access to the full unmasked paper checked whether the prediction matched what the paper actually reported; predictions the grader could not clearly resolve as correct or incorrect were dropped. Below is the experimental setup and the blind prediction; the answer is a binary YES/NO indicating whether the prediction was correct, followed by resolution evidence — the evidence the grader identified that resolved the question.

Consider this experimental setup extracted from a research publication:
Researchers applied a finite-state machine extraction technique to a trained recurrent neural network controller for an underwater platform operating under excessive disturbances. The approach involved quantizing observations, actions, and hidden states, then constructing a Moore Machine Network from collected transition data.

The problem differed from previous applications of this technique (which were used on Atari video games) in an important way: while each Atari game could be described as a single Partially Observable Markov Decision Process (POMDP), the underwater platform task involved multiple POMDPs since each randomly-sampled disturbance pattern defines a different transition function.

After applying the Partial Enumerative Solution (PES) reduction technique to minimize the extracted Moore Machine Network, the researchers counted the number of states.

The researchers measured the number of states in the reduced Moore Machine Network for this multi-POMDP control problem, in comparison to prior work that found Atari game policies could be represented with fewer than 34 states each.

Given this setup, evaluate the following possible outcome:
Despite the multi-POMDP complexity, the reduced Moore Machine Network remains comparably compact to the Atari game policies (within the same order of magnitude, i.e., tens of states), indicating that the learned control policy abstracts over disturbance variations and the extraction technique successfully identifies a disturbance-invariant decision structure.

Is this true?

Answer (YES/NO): NO